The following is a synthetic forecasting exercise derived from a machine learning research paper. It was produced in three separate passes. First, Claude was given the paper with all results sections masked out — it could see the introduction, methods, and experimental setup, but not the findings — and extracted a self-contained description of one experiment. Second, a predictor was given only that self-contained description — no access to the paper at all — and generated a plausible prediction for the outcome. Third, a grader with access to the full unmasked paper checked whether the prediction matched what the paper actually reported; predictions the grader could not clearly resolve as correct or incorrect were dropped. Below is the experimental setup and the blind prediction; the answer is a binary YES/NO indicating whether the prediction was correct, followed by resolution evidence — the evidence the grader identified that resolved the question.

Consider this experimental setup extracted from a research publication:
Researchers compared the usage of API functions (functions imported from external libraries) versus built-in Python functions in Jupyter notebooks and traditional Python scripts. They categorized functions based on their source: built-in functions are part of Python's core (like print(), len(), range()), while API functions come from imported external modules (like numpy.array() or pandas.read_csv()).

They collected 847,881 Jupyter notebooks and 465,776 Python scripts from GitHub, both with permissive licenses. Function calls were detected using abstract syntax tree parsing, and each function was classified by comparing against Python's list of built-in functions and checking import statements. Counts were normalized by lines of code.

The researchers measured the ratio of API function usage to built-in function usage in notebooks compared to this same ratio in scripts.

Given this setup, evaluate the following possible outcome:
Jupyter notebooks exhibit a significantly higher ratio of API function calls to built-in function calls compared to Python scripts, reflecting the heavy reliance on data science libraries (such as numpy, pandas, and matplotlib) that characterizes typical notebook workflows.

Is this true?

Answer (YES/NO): NO